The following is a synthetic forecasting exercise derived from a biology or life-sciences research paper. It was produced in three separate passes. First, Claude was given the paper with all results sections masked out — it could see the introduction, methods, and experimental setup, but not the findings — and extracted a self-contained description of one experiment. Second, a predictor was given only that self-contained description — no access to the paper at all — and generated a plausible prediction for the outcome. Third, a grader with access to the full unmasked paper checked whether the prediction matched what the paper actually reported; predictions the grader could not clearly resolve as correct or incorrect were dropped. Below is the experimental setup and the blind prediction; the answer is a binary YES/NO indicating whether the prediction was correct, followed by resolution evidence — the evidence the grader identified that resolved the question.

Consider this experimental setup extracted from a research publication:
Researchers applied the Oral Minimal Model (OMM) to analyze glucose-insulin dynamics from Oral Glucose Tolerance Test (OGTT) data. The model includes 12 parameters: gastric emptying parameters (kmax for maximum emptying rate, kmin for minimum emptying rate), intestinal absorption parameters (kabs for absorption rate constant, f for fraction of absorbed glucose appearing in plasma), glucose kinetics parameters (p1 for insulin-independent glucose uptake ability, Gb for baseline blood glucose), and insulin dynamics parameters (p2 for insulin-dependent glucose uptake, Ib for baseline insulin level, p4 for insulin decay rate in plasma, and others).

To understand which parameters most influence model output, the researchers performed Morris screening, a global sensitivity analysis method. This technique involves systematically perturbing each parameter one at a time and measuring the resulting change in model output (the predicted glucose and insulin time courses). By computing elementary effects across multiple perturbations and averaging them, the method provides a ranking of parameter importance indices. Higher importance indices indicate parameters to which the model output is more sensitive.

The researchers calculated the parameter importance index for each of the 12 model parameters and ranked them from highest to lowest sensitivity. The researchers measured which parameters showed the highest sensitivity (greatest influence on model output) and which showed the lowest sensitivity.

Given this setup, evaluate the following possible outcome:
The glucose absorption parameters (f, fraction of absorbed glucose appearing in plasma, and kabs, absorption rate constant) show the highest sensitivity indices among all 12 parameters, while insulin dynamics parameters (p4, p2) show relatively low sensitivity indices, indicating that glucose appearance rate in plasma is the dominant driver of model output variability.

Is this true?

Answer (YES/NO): NO